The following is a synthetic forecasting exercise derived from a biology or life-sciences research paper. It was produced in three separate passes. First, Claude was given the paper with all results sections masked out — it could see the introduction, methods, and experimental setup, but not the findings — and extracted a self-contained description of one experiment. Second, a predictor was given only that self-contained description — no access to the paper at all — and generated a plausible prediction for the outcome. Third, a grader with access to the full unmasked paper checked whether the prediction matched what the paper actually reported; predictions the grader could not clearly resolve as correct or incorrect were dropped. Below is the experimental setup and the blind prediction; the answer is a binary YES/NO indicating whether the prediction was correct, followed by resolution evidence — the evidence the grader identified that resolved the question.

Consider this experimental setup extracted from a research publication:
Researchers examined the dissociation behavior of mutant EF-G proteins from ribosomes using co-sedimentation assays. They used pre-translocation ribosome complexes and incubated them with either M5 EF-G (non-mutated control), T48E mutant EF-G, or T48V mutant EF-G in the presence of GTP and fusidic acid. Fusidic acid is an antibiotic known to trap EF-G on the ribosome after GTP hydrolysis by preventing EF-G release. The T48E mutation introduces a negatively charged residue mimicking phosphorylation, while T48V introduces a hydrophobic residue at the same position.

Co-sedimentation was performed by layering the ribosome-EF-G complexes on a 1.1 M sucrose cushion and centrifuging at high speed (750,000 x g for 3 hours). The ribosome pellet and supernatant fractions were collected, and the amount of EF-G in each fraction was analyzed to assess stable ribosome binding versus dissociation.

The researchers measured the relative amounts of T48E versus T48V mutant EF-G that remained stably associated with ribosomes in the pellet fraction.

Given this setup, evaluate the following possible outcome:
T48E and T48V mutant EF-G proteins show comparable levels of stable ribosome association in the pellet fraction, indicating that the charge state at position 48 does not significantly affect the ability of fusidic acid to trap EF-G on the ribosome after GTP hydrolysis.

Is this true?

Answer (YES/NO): NO